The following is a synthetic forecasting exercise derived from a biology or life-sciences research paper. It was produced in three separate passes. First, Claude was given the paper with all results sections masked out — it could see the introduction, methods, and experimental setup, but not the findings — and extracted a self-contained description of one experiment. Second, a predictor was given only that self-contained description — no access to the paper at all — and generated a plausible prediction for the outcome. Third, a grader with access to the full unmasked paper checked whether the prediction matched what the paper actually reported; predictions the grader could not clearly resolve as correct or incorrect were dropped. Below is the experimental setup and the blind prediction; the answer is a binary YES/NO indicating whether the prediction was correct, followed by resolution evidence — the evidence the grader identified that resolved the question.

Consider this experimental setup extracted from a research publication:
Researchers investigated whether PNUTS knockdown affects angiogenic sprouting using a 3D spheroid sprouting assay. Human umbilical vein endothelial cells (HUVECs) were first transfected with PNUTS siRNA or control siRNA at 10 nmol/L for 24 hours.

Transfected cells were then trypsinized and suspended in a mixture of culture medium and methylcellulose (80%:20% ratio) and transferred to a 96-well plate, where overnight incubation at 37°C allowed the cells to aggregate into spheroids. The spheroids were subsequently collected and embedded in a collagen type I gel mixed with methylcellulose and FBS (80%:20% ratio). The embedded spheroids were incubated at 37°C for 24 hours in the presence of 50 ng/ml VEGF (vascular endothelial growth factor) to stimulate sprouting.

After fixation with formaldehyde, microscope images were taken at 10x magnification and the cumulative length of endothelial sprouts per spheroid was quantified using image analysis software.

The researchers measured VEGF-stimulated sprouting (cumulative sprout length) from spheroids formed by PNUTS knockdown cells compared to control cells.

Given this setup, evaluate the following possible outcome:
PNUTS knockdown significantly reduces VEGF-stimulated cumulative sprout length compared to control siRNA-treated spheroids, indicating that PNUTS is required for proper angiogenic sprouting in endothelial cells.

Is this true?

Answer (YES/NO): NO